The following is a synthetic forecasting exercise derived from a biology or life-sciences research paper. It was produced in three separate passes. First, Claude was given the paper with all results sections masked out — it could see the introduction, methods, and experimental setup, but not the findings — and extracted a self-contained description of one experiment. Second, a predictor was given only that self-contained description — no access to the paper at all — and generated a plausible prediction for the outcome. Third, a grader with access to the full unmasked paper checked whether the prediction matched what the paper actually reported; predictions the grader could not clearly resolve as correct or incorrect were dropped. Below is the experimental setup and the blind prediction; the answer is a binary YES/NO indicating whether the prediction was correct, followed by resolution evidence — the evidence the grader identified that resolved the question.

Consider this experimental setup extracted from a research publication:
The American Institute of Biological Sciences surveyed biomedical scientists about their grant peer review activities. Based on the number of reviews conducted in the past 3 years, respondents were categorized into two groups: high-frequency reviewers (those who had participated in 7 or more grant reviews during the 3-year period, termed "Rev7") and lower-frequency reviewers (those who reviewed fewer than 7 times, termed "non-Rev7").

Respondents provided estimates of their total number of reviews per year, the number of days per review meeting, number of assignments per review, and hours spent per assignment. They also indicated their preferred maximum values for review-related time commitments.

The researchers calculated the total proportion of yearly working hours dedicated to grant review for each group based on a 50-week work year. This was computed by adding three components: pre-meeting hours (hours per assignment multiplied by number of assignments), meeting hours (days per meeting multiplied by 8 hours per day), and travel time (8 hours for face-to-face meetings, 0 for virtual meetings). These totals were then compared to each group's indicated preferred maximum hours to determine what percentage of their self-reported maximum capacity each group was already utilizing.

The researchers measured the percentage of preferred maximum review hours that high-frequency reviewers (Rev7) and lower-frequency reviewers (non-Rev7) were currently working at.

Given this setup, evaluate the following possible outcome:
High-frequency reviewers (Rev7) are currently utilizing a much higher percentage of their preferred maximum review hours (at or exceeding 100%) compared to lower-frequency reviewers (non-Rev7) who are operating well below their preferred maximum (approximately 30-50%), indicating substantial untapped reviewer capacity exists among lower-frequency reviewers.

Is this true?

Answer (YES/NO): NO